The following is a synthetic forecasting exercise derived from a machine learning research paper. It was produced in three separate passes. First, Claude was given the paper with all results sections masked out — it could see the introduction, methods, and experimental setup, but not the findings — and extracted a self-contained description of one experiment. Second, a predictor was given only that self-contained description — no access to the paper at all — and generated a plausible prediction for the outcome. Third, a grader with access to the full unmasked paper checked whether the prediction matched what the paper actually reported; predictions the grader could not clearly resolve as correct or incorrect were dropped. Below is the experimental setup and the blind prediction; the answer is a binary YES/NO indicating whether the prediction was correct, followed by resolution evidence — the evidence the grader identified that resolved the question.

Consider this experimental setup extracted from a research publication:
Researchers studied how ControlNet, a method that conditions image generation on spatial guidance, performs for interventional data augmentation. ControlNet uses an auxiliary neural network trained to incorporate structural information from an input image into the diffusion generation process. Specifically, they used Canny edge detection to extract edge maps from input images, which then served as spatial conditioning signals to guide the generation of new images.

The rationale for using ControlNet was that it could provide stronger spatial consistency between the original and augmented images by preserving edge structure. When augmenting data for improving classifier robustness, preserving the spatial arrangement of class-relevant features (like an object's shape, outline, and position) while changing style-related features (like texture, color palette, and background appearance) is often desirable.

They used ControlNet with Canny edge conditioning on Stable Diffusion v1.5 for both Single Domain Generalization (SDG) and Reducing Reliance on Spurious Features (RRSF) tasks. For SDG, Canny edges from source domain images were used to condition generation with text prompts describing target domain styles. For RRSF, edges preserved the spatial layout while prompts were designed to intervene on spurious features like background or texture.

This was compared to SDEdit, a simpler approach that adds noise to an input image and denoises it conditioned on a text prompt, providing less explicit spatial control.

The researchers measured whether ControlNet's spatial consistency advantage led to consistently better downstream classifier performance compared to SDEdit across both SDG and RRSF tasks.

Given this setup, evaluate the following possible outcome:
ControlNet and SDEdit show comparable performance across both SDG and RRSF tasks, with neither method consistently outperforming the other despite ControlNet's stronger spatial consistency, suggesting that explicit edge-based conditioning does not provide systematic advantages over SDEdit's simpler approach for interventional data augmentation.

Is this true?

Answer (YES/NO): NO